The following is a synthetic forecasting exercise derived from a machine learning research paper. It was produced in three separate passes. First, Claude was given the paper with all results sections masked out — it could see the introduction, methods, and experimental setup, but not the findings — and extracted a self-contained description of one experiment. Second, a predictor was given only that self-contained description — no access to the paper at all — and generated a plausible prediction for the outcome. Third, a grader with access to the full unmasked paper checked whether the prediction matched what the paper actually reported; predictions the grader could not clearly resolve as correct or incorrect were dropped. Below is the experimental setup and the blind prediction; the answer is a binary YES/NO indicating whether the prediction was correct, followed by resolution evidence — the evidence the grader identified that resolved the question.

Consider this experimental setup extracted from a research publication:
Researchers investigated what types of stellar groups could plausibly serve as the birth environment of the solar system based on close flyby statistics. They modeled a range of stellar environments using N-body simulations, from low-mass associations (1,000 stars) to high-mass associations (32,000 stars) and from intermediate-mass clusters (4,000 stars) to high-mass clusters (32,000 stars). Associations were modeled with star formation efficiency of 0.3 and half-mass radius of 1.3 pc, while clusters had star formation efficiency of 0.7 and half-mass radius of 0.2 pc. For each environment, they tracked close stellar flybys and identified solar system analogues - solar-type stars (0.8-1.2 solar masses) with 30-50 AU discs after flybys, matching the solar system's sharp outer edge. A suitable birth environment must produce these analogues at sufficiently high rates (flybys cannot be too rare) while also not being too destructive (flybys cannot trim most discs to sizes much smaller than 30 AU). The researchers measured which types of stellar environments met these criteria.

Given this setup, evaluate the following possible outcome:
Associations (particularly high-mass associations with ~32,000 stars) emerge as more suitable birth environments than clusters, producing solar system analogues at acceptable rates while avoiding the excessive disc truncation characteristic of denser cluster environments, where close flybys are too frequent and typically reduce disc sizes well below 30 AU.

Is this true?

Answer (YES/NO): NO